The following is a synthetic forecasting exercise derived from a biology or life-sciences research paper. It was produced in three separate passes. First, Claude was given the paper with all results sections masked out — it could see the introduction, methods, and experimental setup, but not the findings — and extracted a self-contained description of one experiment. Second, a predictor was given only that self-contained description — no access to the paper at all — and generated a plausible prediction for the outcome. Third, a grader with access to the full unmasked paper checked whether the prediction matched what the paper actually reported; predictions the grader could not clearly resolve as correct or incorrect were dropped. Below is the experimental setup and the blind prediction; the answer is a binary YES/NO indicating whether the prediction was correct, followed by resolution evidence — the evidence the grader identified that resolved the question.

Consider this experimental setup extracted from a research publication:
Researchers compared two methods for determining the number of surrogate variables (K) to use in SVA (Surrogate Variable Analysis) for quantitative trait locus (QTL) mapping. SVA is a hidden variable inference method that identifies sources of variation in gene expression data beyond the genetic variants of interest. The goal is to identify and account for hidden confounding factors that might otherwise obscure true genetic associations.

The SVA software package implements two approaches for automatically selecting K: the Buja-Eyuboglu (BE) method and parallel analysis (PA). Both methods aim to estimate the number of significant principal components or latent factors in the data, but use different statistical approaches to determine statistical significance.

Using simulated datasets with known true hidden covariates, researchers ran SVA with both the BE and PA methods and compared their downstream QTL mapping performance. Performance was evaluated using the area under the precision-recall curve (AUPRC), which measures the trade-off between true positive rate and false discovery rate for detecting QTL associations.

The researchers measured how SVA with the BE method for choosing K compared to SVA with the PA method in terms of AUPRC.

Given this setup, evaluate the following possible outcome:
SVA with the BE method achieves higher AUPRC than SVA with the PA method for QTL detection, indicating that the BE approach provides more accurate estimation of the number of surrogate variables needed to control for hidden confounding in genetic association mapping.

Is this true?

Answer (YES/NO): NO